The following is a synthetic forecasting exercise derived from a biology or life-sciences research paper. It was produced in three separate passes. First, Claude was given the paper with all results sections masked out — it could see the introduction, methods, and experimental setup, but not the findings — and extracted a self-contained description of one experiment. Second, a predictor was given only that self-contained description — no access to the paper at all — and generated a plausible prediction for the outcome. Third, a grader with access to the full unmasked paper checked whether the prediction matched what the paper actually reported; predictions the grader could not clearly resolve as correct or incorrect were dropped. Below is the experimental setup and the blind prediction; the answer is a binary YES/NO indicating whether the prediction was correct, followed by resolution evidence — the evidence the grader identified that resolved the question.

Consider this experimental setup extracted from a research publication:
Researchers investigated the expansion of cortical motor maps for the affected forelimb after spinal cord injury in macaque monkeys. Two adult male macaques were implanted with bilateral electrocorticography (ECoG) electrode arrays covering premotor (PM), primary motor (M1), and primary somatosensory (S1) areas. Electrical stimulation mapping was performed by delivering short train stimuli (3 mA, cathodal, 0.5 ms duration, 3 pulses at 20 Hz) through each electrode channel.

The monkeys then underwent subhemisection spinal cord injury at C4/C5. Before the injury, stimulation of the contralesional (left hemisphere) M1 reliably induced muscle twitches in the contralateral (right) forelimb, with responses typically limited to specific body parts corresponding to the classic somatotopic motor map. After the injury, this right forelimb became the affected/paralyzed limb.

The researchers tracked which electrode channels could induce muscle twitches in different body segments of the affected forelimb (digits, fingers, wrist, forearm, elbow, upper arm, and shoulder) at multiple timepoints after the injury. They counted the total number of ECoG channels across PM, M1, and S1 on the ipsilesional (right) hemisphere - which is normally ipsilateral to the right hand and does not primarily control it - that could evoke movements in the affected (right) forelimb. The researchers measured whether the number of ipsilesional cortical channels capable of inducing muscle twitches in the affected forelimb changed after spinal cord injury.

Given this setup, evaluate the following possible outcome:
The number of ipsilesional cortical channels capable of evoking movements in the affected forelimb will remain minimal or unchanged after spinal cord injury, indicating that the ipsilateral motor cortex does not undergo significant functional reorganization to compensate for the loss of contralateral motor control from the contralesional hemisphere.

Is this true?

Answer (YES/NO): NO